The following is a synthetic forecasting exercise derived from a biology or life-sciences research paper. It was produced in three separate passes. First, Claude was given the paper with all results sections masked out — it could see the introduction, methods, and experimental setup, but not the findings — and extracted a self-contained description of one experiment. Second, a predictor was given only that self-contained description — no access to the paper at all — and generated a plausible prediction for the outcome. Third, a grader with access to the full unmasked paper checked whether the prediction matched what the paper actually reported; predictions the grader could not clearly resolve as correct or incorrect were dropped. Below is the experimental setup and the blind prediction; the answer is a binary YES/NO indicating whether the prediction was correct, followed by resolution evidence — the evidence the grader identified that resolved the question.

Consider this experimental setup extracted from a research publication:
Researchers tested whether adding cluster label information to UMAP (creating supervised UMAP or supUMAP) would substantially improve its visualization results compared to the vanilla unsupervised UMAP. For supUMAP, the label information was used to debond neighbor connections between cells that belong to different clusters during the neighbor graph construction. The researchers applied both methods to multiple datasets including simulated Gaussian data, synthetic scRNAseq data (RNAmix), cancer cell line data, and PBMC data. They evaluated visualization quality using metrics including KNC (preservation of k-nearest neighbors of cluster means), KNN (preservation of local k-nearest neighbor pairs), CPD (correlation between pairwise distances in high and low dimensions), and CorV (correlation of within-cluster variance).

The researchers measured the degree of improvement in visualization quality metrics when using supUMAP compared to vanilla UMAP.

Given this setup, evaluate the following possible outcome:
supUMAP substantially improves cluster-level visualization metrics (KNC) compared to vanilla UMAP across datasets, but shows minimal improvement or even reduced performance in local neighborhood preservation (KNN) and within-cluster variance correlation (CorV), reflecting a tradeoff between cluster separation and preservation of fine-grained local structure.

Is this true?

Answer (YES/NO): NO